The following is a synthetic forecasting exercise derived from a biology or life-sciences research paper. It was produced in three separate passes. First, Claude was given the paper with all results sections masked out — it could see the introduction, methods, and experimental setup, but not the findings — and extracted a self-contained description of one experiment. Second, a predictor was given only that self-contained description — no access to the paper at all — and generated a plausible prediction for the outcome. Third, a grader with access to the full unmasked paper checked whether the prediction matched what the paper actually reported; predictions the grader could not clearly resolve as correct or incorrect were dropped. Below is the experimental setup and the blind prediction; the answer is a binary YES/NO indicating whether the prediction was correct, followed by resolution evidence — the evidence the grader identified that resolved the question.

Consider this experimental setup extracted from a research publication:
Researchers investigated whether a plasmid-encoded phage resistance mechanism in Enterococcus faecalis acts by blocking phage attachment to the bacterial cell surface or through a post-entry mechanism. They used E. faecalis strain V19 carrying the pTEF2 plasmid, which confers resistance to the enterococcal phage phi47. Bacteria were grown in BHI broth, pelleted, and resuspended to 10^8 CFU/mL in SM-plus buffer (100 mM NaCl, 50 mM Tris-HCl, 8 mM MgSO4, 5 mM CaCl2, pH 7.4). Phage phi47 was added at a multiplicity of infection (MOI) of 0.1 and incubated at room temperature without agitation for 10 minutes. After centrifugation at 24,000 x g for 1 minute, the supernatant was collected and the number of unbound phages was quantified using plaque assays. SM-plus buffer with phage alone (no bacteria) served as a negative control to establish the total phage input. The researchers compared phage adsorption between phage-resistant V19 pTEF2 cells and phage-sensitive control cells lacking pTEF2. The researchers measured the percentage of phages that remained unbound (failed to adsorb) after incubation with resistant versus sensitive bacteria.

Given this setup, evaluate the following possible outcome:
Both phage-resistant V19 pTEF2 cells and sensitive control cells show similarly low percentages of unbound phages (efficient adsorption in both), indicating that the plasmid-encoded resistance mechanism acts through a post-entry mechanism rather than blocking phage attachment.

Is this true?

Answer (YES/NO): YES